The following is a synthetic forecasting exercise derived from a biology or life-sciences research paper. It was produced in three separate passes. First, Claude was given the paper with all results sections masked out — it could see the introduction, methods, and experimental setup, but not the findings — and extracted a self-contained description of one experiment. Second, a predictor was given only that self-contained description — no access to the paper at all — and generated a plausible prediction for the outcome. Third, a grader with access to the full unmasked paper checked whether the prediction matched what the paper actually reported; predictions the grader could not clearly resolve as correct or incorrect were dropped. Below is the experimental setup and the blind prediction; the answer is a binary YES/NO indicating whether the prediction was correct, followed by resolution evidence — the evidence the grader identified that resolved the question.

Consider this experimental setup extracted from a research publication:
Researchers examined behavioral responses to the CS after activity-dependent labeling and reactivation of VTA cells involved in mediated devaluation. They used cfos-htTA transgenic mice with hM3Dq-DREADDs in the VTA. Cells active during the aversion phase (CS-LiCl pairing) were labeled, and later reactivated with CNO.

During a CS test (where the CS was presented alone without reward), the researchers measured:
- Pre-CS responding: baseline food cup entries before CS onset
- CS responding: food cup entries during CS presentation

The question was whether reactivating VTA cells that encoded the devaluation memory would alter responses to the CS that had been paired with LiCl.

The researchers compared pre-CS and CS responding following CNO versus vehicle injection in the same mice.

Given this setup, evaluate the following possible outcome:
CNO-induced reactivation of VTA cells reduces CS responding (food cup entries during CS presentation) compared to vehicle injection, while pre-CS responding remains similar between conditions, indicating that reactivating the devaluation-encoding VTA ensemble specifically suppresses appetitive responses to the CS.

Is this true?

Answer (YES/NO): NO